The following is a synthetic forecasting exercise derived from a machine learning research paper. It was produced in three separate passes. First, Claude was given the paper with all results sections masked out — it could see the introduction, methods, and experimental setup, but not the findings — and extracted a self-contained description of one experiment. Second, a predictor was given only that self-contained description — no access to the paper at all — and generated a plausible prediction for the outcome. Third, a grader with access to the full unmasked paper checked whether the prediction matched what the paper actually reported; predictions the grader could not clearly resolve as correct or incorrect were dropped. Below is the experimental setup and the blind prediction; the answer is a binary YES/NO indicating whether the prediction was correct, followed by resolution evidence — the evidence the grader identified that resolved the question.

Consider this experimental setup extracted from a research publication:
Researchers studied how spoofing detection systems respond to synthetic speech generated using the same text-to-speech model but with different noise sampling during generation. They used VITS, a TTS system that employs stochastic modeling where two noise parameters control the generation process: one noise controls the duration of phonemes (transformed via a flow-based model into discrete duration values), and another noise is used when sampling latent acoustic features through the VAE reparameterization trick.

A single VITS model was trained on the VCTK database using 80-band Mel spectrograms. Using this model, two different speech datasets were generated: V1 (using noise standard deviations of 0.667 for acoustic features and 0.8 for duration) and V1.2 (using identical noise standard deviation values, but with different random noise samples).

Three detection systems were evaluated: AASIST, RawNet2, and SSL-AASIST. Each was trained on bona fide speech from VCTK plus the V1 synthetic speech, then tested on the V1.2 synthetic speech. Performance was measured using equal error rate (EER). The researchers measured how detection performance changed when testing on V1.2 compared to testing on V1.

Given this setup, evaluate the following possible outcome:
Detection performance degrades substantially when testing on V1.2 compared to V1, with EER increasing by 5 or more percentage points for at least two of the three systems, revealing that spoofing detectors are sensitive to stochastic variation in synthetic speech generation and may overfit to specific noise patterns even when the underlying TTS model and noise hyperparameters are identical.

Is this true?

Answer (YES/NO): NO